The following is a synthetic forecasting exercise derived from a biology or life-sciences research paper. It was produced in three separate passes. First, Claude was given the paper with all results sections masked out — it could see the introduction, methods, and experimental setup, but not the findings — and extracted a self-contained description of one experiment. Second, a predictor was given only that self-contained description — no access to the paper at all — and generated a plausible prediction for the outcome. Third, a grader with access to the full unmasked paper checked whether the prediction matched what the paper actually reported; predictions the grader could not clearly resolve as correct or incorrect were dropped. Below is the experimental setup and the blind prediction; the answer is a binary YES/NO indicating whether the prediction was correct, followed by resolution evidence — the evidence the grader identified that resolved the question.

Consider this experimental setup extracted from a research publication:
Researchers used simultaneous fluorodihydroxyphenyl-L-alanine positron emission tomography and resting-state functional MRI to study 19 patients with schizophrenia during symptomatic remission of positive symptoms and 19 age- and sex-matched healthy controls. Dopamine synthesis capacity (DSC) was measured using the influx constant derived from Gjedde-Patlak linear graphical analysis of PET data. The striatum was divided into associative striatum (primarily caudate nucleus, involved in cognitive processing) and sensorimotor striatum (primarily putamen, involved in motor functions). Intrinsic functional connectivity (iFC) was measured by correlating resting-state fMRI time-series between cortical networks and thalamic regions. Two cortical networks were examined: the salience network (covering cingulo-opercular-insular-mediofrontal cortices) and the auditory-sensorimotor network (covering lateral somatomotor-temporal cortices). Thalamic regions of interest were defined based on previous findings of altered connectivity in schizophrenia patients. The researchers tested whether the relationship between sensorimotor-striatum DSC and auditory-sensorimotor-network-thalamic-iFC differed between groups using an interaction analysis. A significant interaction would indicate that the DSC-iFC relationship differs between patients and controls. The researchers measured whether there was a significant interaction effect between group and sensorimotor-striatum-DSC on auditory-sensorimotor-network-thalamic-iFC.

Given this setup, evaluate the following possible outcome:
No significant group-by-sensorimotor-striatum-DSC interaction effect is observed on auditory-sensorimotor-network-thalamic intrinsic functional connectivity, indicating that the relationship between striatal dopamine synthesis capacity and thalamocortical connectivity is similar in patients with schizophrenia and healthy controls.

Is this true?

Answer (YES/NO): NO